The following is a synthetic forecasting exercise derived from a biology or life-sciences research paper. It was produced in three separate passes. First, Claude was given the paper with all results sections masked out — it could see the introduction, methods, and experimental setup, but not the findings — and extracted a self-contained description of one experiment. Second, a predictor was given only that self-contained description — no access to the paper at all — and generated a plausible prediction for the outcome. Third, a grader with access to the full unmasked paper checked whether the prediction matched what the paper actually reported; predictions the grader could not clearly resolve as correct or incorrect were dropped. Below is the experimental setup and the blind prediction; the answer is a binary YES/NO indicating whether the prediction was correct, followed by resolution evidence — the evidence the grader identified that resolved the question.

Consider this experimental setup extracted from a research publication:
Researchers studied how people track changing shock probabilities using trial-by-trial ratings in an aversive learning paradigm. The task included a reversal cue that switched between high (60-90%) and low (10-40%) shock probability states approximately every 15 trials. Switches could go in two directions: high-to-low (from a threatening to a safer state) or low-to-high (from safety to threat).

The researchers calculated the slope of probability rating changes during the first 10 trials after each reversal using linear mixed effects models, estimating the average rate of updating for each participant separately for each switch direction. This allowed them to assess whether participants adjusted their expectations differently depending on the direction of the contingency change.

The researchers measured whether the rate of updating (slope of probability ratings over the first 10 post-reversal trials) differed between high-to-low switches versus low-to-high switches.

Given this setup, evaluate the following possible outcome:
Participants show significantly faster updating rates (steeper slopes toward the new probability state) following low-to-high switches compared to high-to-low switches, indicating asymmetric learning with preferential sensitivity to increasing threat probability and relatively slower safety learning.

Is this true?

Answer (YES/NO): NO